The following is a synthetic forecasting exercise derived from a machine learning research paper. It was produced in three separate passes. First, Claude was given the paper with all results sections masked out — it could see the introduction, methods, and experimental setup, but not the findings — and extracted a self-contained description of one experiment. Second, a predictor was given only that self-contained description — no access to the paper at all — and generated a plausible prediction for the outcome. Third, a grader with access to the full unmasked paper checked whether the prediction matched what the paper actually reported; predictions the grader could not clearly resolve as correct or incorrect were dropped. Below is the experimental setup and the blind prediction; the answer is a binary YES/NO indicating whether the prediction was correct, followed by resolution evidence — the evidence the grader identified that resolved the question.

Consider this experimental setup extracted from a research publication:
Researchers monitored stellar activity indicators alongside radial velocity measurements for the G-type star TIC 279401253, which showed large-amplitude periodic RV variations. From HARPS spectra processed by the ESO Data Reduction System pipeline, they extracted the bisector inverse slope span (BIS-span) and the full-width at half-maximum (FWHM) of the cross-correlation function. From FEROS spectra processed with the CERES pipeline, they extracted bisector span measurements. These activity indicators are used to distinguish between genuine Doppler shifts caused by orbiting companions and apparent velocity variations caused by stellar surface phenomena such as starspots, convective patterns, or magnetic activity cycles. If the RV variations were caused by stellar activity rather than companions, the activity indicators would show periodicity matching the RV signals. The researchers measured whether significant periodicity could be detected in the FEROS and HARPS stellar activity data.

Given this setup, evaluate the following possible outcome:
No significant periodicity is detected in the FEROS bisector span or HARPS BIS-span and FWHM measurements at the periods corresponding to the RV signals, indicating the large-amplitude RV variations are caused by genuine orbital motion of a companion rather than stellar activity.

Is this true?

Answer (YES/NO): YES